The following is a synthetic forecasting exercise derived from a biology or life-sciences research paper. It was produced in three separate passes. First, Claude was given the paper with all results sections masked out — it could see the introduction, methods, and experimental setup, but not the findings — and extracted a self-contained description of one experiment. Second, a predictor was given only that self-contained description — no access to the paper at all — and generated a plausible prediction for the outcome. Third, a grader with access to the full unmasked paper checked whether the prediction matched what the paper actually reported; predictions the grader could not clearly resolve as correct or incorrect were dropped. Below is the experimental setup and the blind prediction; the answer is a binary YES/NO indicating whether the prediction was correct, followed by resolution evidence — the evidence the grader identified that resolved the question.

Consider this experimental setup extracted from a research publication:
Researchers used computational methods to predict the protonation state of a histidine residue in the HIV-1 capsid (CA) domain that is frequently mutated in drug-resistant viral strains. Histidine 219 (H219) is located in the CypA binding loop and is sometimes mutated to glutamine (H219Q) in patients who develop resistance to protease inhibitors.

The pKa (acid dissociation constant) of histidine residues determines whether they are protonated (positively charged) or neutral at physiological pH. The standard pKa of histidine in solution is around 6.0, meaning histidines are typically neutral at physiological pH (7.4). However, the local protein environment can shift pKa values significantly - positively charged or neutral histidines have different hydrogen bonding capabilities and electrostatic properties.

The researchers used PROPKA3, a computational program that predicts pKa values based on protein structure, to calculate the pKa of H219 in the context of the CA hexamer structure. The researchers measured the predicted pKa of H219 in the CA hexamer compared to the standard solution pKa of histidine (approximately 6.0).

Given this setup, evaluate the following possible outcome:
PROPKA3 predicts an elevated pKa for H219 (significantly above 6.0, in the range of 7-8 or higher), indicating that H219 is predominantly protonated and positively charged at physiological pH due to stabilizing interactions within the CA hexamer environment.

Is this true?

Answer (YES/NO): NO